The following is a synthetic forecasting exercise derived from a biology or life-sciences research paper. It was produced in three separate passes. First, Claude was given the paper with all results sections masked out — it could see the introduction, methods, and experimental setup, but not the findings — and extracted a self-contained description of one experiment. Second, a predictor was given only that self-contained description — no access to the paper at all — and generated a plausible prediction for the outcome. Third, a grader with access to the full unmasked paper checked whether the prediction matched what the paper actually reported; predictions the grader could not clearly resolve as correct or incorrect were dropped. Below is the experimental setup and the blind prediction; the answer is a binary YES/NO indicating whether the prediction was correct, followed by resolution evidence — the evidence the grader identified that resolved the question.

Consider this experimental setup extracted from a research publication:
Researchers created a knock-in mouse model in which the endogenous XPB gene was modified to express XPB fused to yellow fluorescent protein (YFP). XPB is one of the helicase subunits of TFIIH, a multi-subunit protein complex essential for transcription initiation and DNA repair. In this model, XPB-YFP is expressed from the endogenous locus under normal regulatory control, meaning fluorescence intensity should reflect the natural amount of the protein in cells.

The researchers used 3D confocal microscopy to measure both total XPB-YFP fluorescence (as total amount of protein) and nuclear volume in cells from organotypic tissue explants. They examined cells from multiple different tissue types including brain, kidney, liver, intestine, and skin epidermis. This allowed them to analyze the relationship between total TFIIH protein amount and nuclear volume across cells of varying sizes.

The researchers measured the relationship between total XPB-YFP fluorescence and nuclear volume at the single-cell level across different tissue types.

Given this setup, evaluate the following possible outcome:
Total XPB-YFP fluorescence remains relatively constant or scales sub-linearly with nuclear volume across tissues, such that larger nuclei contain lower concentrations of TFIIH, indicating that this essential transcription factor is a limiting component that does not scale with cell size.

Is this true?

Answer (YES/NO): NO